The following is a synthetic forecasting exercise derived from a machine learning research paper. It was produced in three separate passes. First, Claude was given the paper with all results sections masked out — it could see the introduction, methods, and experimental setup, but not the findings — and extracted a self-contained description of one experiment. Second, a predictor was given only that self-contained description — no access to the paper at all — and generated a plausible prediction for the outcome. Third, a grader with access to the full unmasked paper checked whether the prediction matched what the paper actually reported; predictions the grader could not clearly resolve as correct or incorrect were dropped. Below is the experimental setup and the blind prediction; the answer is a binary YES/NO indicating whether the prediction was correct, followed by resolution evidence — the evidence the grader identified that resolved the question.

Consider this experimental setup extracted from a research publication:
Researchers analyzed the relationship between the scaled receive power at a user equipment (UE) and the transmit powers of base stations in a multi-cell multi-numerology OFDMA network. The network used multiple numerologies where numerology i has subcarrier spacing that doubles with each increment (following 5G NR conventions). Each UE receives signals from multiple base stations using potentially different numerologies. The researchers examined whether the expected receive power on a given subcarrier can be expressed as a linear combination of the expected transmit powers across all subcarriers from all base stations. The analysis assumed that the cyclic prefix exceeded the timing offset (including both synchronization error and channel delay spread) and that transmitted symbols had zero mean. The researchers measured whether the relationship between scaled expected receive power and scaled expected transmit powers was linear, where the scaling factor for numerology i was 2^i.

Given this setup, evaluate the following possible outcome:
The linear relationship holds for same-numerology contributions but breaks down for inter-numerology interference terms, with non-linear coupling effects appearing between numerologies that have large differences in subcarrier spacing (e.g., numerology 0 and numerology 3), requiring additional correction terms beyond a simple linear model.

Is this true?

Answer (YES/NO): NO